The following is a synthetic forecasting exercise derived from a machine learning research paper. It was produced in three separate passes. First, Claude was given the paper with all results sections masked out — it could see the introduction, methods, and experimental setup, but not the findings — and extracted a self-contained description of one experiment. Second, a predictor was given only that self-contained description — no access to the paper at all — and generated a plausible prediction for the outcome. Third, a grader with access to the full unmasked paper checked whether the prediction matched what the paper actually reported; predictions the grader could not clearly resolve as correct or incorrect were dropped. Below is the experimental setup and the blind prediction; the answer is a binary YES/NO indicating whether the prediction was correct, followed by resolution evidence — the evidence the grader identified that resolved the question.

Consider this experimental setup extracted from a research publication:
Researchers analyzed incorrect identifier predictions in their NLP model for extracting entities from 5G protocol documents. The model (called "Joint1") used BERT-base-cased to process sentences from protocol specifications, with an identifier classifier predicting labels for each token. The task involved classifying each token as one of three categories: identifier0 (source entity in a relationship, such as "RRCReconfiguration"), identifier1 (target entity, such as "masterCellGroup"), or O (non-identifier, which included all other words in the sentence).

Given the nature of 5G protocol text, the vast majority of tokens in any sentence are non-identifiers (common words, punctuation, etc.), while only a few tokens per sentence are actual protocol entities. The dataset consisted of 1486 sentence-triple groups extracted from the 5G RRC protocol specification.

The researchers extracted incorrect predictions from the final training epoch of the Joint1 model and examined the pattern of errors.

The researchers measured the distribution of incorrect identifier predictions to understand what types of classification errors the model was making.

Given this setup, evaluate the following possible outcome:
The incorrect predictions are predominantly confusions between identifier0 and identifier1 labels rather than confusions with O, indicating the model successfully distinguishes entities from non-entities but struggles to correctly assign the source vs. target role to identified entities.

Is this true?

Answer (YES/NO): NO